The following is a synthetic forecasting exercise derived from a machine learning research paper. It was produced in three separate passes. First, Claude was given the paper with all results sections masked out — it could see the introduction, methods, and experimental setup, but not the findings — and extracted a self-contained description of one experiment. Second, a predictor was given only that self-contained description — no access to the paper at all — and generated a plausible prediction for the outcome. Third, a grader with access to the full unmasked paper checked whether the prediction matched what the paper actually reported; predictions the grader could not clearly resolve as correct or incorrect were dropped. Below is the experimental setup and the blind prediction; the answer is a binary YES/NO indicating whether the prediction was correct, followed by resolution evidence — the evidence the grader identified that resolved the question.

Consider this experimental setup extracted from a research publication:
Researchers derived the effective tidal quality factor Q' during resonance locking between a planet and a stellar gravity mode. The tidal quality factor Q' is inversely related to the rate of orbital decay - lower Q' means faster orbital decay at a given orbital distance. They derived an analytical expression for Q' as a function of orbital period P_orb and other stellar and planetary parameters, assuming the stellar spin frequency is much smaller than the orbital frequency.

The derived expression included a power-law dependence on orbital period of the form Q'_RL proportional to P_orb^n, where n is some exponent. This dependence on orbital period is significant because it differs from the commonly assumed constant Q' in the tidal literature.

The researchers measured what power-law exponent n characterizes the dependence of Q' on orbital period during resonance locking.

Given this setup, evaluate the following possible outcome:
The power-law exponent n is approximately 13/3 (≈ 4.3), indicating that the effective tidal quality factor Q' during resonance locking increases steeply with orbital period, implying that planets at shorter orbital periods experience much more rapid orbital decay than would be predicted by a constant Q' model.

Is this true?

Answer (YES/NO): NO